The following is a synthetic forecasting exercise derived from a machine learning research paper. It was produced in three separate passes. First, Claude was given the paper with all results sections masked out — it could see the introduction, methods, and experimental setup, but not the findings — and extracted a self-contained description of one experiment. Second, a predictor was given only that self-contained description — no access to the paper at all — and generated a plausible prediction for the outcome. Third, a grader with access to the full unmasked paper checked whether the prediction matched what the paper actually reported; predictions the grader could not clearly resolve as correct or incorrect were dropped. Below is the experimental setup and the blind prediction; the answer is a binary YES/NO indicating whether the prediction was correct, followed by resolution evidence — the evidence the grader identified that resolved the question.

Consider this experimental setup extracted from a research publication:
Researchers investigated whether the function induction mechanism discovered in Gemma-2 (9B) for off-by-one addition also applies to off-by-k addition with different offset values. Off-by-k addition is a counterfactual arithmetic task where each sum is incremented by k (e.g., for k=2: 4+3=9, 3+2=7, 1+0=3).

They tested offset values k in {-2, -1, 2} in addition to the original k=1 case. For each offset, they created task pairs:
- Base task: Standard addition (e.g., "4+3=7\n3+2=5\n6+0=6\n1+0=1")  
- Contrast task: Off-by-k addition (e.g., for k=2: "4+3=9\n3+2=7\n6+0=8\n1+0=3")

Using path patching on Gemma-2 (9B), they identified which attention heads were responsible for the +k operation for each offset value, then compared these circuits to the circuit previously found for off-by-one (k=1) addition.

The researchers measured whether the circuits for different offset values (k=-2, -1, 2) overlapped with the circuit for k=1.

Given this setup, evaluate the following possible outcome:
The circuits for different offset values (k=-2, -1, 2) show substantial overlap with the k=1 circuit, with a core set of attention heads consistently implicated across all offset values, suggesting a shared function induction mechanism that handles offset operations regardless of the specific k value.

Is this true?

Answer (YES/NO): YES